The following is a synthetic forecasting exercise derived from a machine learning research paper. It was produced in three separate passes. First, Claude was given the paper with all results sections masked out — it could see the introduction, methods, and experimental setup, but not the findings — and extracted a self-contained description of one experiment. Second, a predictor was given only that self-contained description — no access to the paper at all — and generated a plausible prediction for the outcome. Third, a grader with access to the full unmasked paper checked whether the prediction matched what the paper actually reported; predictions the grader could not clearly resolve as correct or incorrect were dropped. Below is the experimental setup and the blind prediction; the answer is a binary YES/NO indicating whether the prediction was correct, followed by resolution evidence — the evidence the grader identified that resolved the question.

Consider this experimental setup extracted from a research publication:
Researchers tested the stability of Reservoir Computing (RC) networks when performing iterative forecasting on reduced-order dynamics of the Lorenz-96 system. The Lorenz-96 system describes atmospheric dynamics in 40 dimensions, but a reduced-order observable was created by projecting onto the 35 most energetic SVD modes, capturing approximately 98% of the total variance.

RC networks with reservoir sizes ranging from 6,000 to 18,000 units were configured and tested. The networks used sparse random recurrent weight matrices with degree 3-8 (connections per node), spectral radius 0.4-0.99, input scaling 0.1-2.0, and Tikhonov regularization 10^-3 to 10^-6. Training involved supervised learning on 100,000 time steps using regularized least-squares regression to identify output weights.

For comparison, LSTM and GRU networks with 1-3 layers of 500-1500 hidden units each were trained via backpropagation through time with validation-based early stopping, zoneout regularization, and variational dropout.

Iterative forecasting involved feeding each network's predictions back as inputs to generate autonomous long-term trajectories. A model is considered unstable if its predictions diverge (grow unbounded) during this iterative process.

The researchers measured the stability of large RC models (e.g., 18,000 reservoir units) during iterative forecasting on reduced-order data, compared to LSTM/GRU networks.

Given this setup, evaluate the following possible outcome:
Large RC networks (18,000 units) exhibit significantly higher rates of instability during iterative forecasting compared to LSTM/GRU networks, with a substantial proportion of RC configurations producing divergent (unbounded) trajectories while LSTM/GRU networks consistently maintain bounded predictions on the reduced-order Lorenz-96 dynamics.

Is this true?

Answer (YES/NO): YES